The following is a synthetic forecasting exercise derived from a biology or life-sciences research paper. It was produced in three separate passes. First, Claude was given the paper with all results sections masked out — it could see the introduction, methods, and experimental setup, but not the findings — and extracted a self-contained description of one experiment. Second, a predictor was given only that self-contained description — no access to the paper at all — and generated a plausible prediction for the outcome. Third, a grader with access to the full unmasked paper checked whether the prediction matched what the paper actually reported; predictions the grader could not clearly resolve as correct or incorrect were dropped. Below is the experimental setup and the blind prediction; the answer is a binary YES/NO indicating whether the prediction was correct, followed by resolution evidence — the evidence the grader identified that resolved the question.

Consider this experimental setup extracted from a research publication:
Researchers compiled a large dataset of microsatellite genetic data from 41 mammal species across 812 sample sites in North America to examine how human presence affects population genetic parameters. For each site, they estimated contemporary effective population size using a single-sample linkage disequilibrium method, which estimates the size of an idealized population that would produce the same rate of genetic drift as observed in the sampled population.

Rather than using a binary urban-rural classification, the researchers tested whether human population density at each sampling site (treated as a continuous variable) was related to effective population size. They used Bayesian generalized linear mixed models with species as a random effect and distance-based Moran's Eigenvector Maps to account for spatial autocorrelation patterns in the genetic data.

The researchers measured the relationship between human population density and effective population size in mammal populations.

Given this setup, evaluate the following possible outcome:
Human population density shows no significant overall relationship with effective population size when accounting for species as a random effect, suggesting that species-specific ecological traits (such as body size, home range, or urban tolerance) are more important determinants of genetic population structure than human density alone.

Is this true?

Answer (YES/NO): NO